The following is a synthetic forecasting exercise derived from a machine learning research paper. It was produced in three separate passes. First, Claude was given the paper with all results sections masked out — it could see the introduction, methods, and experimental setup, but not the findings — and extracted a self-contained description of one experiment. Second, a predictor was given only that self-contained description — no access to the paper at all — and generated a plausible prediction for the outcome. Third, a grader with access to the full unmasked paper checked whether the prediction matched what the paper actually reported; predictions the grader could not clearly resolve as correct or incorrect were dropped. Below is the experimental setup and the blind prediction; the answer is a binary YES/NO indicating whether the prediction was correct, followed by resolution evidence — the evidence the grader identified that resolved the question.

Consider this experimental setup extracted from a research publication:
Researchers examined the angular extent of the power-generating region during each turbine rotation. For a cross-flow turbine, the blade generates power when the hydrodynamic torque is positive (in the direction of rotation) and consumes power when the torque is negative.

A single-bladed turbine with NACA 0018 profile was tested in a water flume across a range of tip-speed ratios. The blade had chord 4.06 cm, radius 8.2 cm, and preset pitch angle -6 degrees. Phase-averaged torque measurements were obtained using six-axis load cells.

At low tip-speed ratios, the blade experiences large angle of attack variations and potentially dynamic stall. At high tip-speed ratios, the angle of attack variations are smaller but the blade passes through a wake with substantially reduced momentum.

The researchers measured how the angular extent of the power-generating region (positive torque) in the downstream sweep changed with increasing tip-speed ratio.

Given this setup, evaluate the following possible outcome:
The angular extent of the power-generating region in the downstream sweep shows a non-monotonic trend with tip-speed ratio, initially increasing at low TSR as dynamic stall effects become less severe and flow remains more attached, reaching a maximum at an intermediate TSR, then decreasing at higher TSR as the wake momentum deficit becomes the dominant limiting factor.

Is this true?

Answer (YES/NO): NO